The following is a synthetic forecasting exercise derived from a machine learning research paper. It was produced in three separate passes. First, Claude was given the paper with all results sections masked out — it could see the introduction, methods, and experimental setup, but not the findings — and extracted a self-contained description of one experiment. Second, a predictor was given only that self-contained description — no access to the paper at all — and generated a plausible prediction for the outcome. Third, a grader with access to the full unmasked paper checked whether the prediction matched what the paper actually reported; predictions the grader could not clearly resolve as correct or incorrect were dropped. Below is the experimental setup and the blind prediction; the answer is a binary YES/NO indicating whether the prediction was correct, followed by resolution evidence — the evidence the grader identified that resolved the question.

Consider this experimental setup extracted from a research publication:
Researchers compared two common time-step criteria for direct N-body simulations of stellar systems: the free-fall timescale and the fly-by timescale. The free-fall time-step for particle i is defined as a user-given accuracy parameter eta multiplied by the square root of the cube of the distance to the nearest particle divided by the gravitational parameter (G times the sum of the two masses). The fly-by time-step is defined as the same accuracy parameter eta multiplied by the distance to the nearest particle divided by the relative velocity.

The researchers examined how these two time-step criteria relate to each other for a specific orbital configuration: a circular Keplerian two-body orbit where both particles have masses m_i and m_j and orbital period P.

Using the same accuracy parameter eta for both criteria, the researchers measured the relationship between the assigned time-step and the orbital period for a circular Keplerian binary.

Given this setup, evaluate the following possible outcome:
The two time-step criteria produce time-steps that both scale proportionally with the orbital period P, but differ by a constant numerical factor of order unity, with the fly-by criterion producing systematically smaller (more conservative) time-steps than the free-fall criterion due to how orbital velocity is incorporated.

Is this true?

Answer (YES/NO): NO